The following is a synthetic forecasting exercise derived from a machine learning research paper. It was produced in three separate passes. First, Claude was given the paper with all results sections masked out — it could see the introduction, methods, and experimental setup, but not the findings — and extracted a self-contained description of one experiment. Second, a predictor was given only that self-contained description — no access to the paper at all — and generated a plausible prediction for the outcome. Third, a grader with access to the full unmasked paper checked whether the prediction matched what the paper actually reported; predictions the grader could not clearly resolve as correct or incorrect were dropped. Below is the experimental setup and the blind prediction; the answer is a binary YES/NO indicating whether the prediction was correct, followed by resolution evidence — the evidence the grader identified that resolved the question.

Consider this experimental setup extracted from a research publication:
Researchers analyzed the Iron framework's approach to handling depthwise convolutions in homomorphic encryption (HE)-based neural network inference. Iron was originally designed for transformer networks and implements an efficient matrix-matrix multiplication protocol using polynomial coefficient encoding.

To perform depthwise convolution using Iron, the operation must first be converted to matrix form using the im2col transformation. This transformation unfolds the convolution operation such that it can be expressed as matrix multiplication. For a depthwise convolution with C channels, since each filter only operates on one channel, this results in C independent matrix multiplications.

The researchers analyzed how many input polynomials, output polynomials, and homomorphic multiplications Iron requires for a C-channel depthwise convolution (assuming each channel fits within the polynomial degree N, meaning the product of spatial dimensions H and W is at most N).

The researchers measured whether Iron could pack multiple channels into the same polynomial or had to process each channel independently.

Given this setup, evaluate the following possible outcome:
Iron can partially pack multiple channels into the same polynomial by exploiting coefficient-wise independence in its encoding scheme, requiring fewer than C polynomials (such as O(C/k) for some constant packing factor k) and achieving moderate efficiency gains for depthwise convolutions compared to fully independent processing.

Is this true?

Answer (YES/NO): NO